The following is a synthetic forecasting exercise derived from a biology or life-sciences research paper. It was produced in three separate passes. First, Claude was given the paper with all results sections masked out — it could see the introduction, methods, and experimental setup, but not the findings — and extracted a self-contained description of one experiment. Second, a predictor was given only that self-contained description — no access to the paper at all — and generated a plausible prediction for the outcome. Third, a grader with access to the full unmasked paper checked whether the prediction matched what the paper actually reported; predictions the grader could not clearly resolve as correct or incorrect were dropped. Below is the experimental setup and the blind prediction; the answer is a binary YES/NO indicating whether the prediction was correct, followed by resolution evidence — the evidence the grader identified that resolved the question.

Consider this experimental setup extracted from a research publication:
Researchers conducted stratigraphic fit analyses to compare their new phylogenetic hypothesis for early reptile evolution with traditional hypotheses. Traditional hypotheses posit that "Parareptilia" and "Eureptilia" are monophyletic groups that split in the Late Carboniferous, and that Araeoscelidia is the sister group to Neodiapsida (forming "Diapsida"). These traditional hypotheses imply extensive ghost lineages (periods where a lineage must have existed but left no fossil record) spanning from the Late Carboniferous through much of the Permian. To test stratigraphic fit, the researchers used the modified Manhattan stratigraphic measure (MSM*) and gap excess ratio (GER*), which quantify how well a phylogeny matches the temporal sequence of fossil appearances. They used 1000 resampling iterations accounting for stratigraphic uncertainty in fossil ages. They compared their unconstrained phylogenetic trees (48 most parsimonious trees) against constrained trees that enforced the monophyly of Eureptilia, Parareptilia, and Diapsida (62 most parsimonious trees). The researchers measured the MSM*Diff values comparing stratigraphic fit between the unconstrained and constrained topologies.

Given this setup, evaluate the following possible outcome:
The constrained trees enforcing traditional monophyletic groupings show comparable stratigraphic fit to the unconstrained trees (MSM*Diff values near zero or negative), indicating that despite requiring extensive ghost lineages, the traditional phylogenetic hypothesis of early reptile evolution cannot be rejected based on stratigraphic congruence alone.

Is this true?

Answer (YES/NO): NO